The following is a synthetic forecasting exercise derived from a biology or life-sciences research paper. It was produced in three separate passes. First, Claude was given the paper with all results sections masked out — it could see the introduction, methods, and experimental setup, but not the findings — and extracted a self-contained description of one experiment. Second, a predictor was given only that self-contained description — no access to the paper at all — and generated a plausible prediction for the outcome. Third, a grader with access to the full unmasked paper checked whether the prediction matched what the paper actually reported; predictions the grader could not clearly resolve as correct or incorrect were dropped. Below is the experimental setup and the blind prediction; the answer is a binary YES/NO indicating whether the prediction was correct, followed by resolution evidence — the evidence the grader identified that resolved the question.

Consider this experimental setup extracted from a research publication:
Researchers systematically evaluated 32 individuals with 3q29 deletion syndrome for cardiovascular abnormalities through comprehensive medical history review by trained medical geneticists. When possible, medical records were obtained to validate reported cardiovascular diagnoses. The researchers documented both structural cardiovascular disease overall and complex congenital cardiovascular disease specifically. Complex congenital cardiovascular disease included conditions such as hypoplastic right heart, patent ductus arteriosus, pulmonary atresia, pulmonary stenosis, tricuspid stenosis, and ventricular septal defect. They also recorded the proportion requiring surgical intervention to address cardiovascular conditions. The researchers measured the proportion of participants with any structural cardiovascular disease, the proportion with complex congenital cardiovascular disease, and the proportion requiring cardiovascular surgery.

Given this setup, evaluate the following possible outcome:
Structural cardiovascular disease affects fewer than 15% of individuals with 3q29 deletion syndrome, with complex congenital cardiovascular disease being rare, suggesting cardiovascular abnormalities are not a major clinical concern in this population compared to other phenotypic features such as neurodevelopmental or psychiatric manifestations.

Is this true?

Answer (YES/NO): NO